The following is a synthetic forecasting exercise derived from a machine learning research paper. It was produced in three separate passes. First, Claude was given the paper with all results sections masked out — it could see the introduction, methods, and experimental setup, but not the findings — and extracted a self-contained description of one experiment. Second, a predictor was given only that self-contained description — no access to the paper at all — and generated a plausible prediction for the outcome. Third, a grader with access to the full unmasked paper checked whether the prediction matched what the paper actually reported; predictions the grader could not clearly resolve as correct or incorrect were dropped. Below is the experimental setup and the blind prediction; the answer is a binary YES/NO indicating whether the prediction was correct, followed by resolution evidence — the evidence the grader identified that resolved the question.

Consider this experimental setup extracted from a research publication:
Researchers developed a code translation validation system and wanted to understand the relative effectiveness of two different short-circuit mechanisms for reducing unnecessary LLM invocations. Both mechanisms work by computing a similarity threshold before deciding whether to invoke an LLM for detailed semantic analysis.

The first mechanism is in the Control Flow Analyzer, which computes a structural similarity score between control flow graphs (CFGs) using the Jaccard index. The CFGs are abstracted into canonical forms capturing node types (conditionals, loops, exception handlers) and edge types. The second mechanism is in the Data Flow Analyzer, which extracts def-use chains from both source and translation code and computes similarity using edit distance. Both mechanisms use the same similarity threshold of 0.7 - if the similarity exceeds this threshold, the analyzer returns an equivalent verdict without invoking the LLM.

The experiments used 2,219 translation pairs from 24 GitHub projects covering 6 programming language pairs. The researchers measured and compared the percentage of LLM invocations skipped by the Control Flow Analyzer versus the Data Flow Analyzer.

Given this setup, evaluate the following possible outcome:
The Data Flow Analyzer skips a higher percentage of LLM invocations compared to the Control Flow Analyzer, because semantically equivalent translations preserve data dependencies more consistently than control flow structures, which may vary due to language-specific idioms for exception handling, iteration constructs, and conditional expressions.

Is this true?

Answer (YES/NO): YES